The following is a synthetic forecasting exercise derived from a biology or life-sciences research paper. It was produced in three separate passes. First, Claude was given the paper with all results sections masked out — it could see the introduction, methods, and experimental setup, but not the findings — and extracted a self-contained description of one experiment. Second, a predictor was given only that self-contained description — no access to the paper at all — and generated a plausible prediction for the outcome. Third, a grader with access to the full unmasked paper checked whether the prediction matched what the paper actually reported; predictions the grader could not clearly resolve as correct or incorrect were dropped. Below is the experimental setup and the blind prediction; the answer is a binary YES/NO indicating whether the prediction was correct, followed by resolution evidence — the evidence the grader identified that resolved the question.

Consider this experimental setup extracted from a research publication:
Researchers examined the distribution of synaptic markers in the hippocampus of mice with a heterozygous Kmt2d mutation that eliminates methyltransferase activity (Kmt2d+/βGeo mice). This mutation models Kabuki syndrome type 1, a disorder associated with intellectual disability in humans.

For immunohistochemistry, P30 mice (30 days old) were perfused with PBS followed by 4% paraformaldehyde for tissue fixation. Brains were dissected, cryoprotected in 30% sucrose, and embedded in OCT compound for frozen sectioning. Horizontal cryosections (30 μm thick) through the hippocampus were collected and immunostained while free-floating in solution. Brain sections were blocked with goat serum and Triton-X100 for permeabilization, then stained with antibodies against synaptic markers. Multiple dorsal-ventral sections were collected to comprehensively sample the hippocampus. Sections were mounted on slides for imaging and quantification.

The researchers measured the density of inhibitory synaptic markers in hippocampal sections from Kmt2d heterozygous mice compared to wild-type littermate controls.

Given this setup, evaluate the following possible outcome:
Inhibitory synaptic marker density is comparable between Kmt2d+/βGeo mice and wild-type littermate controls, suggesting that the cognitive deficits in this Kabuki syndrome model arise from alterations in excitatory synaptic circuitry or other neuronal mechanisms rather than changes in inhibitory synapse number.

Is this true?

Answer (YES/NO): NO